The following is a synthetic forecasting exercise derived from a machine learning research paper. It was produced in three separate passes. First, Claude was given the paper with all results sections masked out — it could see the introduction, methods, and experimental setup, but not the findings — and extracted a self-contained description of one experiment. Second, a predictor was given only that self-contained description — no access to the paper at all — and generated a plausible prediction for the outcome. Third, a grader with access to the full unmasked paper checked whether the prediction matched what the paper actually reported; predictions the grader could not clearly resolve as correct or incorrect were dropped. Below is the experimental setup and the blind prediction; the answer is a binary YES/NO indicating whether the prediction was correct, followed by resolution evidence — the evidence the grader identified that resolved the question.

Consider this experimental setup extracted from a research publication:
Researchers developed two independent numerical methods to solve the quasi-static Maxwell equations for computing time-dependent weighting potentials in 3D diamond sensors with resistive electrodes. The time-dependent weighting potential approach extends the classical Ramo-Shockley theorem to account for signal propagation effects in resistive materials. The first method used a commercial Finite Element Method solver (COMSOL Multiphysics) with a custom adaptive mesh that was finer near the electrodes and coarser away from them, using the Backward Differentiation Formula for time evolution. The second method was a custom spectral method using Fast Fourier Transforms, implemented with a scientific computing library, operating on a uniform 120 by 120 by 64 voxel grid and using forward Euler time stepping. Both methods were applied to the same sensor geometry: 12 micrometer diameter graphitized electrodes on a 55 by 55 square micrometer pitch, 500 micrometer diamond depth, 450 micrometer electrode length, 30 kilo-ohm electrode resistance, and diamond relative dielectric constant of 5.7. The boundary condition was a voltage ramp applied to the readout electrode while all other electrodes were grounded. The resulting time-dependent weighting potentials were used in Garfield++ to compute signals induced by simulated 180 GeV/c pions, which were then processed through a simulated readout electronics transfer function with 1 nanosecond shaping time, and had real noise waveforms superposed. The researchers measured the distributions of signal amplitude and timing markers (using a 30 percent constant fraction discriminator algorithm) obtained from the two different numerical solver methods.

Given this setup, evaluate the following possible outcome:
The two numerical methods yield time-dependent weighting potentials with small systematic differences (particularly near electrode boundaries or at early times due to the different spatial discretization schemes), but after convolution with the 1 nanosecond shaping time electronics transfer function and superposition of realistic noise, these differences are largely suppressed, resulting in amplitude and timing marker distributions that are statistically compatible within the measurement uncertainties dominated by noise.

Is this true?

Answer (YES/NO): YES